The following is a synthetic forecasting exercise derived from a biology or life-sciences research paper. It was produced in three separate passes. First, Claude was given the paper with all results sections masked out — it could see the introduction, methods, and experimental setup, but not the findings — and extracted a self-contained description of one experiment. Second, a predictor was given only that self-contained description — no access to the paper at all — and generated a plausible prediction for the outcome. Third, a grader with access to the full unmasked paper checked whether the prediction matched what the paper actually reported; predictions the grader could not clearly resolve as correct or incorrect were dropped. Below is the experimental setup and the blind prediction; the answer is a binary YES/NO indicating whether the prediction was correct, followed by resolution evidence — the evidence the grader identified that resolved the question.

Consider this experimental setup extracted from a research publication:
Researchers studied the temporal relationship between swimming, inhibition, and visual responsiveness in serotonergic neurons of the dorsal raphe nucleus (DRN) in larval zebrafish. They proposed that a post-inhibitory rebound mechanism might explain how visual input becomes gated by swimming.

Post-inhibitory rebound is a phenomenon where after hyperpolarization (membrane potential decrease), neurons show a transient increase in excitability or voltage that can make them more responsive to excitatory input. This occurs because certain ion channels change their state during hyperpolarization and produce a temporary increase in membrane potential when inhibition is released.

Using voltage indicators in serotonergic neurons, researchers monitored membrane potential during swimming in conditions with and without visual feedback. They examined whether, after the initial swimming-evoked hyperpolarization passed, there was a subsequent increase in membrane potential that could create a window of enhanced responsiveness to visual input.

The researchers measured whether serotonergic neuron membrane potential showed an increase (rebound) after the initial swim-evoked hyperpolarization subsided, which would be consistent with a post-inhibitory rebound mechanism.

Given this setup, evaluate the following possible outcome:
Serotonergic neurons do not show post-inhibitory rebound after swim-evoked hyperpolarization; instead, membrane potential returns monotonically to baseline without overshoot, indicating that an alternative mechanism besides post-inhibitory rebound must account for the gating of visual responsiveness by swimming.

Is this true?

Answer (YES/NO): NO